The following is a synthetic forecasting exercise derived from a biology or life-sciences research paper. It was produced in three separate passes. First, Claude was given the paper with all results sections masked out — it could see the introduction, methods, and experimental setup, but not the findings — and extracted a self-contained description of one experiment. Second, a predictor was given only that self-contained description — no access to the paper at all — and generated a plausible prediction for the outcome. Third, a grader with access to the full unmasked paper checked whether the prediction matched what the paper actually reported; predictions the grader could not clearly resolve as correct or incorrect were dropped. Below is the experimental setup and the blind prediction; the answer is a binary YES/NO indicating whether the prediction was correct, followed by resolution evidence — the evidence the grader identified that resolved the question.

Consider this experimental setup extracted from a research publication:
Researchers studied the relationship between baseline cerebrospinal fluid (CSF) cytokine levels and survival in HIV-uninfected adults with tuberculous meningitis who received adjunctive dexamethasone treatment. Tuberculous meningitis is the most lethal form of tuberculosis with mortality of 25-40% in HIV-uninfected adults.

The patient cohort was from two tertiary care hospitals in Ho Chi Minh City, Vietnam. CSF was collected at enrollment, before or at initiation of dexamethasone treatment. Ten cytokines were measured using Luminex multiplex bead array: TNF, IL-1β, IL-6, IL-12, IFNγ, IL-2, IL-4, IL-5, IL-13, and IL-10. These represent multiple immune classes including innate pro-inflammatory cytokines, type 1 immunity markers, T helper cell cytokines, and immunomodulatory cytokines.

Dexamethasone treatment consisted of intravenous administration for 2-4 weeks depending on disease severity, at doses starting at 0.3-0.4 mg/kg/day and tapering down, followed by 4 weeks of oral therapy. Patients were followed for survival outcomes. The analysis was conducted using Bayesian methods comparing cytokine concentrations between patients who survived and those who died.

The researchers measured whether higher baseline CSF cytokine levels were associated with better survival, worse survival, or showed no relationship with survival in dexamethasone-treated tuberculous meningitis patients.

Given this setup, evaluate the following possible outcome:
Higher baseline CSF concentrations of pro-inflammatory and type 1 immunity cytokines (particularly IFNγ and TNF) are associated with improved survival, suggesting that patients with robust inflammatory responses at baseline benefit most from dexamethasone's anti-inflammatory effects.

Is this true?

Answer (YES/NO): YES